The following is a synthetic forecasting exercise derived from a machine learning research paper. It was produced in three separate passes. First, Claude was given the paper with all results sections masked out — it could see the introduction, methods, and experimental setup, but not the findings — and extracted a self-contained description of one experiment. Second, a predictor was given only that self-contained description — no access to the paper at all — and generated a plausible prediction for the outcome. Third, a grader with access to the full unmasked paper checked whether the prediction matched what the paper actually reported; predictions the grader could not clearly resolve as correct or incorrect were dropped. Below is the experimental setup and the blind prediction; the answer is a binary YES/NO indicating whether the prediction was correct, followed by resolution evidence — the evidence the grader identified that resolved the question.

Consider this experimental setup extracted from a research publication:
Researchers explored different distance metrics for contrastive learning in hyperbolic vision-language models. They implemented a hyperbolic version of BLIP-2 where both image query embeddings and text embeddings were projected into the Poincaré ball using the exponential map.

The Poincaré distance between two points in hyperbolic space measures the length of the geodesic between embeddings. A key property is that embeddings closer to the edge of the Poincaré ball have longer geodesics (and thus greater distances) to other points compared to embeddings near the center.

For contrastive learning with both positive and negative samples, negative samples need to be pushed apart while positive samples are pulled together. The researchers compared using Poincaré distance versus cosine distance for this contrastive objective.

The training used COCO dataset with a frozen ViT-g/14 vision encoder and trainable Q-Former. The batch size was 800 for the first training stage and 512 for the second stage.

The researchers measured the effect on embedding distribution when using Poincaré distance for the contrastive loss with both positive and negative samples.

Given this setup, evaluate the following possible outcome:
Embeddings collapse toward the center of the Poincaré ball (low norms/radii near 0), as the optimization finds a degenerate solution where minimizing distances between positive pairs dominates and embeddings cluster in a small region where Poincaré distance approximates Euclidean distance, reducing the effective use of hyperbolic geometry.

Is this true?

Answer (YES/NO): NO